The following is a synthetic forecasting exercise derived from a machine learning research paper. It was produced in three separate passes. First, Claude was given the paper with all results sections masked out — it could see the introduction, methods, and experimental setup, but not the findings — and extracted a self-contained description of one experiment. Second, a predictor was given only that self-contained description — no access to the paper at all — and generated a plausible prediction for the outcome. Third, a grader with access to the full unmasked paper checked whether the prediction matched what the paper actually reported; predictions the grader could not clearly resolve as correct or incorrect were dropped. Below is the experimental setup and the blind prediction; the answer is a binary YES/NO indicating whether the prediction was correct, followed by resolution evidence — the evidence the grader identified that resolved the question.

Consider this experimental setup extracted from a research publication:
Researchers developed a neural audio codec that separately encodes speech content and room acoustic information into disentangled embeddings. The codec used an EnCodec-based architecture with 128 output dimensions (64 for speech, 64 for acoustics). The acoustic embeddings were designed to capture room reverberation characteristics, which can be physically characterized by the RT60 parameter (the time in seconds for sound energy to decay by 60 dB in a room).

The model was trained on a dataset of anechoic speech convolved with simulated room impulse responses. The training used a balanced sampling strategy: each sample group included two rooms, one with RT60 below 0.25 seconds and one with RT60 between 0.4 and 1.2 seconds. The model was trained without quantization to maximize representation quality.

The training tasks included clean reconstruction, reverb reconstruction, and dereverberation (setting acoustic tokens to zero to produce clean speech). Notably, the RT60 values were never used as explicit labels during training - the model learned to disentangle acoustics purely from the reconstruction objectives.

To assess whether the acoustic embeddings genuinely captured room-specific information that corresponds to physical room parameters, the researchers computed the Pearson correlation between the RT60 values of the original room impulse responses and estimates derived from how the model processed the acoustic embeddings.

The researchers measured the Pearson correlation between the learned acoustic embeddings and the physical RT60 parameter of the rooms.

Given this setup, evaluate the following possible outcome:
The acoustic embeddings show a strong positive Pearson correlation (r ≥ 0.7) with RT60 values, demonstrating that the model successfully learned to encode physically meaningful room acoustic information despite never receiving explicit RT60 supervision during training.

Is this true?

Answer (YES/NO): YES